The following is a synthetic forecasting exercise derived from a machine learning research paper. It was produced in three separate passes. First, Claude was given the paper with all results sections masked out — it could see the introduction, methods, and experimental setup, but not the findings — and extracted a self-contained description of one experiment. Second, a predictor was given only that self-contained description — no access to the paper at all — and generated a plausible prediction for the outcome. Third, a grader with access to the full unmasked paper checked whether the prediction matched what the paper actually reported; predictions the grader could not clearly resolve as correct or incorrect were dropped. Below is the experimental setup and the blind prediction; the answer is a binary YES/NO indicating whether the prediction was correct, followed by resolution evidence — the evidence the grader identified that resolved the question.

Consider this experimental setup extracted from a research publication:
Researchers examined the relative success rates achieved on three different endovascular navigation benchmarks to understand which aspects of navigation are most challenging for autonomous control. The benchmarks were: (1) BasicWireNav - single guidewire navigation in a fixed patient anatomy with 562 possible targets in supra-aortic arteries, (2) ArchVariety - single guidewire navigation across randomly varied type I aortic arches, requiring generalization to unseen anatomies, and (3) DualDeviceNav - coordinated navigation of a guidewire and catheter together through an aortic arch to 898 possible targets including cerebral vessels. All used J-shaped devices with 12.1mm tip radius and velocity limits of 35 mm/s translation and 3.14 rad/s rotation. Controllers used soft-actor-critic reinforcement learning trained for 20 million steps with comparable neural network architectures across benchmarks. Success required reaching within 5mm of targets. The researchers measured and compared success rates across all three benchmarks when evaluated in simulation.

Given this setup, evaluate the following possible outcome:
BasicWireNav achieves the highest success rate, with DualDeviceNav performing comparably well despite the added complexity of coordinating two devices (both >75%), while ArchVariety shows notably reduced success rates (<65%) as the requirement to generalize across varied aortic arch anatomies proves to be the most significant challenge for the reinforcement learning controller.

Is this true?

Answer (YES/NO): NO